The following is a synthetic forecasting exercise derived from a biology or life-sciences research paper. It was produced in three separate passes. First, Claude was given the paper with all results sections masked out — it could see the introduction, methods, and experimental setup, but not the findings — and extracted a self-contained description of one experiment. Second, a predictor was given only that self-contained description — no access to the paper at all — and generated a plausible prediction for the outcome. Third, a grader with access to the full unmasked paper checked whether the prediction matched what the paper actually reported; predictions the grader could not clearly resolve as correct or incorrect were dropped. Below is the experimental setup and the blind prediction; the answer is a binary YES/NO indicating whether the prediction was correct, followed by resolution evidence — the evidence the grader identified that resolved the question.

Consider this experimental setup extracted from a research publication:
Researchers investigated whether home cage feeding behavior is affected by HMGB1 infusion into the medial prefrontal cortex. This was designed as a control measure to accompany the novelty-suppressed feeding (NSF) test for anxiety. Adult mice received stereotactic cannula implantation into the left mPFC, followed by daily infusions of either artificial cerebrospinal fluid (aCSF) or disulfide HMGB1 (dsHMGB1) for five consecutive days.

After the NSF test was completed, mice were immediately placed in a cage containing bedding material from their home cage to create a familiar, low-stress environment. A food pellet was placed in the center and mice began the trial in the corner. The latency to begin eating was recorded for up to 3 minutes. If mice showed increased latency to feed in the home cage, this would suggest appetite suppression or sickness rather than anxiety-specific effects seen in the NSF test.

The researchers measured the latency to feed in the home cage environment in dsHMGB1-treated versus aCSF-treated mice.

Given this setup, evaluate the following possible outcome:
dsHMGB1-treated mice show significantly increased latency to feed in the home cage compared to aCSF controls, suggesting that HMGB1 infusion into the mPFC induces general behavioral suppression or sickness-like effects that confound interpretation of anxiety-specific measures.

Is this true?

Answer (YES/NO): NO